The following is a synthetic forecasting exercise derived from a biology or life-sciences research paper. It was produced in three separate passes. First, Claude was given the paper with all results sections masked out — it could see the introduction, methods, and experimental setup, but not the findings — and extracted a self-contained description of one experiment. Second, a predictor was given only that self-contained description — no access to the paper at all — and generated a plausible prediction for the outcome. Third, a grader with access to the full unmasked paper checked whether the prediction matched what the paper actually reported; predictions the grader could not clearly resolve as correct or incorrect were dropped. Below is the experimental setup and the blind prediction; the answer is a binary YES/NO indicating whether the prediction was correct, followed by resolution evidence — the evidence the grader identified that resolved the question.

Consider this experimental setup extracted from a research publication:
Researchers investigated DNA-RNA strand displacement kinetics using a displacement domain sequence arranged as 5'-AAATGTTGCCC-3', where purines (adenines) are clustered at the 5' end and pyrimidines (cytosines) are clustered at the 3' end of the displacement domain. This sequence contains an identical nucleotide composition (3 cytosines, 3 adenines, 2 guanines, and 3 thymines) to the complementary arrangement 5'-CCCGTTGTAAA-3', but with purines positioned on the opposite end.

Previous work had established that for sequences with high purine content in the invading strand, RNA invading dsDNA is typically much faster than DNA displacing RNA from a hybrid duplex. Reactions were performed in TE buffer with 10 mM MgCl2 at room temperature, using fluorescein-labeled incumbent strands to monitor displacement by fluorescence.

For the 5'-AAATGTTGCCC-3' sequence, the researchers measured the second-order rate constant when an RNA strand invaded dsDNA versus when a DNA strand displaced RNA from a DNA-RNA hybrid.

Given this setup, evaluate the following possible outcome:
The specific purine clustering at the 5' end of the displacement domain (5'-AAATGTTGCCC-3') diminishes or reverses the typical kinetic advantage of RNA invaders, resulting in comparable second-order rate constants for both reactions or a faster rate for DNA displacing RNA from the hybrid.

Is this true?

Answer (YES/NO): YES